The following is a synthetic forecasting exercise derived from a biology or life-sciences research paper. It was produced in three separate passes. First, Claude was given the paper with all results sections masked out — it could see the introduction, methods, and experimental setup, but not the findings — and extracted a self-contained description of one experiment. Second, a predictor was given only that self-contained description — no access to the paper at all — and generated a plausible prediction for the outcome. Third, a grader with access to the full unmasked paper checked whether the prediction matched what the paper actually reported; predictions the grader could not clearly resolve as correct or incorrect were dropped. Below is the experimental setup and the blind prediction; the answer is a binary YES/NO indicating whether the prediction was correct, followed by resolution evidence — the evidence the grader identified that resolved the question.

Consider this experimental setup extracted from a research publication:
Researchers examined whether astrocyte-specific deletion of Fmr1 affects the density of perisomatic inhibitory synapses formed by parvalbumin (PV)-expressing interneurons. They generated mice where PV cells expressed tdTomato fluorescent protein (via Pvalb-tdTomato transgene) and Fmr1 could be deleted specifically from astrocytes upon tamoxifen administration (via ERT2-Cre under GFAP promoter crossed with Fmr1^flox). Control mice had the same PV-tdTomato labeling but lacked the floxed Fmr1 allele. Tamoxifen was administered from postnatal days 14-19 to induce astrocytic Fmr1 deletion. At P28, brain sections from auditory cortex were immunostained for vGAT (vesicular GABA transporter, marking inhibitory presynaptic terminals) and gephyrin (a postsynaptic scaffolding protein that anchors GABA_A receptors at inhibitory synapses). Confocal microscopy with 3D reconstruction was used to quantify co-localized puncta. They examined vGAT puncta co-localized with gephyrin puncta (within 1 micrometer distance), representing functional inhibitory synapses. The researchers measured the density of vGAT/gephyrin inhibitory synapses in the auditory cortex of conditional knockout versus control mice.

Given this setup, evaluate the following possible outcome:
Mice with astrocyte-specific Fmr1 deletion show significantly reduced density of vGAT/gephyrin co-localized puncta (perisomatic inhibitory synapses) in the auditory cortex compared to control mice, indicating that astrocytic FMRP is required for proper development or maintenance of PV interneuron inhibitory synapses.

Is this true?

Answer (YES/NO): YES